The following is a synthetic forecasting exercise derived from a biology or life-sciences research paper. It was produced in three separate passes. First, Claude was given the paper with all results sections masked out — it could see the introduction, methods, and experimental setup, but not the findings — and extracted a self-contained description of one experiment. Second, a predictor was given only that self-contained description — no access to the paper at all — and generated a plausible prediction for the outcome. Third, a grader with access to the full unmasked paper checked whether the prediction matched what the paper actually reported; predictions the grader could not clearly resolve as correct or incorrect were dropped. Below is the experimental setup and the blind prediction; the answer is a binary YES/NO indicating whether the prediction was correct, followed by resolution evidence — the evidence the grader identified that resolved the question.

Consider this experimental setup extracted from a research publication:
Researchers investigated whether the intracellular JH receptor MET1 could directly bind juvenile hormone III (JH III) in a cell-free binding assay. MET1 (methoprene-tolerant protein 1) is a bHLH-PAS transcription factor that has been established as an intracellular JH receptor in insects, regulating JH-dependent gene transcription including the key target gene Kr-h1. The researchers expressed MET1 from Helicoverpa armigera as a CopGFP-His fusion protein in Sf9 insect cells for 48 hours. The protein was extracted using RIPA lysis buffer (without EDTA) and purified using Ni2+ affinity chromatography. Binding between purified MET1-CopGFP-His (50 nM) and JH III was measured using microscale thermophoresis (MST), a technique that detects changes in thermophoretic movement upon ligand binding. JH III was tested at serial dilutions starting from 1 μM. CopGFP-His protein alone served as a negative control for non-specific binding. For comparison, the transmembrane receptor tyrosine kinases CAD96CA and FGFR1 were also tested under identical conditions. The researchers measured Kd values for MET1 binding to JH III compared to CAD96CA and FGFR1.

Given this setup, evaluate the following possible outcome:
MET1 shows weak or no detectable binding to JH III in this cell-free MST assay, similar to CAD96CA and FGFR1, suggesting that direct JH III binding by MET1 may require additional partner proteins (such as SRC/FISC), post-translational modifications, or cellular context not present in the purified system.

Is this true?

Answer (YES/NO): NO